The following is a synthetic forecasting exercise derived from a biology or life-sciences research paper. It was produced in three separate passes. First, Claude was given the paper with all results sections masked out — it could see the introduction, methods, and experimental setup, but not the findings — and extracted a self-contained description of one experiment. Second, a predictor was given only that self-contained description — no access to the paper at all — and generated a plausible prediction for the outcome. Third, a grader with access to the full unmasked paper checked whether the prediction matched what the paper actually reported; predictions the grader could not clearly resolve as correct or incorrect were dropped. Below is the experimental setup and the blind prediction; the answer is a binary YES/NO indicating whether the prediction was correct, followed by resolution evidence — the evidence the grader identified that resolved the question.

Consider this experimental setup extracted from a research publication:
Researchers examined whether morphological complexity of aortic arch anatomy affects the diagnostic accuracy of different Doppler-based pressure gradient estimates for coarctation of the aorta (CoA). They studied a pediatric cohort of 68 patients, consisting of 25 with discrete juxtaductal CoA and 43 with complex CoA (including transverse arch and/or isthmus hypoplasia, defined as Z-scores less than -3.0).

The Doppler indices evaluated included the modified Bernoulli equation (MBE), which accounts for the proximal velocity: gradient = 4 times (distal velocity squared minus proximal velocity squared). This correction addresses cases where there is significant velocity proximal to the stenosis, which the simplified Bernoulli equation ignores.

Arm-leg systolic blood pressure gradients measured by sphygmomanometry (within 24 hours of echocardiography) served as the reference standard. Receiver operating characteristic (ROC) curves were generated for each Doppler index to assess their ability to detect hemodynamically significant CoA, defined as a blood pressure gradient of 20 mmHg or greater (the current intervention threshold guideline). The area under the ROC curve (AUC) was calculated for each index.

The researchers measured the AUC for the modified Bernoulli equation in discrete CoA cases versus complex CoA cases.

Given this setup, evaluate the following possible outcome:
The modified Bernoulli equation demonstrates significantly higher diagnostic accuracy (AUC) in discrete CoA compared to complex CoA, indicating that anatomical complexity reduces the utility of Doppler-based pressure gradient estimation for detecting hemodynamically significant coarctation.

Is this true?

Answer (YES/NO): YES